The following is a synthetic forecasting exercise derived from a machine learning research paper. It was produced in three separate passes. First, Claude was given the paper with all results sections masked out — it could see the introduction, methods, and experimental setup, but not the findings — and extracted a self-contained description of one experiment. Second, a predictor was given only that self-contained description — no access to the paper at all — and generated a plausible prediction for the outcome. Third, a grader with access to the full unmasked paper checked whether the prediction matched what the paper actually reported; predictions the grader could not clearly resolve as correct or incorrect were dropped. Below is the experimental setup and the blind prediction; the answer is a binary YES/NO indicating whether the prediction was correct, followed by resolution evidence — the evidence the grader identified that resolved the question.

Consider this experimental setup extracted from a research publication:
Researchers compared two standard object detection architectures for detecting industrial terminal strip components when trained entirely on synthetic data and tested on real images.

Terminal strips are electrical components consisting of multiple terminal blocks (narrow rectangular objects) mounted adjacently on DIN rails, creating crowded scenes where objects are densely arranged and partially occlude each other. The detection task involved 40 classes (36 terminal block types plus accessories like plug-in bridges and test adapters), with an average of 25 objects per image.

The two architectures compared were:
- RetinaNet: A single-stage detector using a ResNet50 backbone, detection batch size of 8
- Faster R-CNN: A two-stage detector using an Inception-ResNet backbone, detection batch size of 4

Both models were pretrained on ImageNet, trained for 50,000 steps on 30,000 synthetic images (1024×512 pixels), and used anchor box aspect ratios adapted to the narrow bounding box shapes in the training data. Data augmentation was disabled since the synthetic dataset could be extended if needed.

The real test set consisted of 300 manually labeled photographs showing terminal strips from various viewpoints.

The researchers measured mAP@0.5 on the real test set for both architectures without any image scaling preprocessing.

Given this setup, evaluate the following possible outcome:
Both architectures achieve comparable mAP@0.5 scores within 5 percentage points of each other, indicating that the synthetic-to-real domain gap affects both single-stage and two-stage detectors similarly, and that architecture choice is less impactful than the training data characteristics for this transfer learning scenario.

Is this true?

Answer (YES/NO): NO